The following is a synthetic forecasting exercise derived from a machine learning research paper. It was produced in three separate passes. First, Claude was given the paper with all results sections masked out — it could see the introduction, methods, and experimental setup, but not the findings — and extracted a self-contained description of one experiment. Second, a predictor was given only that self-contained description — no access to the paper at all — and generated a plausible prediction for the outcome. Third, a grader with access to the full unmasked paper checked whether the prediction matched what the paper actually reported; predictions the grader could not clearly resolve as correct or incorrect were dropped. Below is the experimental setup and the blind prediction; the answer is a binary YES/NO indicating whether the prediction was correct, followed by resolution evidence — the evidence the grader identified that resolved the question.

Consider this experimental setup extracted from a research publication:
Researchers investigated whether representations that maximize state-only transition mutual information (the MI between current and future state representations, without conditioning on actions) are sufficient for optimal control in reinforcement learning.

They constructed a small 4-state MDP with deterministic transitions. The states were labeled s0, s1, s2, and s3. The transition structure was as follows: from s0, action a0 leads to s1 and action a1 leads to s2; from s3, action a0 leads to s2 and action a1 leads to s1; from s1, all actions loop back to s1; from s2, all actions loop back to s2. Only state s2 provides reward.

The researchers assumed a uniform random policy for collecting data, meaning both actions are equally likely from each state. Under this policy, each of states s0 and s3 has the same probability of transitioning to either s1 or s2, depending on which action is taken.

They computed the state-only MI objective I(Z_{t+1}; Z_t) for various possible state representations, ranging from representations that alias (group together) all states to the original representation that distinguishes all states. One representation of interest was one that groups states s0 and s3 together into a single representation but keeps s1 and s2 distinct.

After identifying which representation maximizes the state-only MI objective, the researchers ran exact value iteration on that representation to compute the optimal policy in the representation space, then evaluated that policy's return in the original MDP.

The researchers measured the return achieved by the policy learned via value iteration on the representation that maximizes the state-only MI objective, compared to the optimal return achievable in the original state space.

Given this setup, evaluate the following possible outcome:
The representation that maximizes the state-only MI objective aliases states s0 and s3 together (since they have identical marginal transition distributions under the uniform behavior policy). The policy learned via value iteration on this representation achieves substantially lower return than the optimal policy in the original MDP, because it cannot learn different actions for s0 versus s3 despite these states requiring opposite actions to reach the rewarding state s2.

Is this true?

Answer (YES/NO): YES